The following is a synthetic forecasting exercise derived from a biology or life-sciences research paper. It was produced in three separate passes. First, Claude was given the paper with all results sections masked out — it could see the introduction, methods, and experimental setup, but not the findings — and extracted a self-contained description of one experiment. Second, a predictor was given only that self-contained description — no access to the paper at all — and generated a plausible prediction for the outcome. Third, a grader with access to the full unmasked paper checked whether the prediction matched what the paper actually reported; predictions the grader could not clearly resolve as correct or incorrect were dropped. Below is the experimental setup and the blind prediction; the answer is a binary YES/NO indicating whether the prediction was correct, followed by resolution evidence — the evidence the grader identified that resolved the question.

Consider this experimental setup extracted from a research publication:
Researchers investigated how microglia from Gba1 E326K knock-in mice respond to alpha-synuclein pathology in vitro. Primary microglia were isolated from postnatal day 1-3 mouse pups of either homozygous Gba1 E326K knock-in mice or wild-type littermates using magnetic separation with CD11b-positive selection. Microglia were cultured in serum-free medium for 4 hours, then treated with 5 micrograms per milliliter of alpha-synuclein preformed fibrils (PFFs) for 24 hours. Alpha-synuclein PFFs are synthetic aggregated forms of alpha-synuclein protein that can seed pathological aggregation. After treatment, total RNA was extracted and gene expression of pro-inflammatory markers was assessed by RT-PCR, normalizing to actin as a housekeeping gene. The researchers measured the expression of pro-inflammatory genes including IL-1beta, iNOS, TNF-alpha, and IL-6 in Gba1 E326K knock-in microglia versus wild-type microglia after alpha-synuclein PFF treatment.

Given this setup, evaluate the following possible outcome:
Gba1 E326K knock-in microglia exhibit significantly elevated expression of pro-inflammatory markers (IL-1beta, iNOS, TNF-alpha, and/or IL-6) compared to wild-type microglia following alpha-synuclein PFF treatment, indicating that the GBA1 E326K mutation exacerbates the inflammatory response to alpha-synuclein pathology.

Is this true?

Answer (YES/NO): YES